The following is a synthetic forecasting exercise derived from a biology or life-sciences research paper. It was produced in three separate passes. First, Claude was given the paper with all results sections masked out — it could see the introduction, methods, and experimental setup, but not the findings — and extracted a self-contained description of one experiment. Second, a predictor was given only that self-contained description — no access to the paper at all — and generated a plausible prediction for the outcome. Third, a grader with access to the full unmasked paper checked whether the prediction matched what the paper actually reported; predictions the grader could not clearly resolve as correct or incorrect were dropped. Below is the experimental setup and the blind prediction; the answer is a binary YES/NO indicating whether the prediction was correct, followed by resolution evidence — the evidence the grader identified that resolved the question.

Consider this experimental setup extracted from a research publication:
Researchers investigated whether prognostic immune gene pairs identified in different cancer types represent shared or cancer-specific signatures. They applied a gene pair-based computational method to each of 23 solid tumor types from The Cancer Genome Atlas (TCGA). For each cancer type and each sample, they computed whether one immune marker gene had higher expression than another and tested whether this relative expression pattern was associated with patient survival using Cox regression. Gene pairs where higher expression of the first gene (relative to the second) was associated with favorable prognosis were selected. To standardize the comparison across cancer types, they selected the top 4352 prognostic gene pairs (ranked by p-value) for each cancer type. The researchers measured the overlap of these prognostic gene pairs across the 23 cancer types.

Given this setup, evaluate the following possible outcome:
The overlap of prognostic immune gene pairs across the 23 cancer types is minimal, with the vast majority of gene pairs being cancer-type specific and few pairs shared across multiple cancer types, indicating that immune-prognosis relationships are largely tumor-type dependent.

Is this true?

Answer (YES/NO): NO